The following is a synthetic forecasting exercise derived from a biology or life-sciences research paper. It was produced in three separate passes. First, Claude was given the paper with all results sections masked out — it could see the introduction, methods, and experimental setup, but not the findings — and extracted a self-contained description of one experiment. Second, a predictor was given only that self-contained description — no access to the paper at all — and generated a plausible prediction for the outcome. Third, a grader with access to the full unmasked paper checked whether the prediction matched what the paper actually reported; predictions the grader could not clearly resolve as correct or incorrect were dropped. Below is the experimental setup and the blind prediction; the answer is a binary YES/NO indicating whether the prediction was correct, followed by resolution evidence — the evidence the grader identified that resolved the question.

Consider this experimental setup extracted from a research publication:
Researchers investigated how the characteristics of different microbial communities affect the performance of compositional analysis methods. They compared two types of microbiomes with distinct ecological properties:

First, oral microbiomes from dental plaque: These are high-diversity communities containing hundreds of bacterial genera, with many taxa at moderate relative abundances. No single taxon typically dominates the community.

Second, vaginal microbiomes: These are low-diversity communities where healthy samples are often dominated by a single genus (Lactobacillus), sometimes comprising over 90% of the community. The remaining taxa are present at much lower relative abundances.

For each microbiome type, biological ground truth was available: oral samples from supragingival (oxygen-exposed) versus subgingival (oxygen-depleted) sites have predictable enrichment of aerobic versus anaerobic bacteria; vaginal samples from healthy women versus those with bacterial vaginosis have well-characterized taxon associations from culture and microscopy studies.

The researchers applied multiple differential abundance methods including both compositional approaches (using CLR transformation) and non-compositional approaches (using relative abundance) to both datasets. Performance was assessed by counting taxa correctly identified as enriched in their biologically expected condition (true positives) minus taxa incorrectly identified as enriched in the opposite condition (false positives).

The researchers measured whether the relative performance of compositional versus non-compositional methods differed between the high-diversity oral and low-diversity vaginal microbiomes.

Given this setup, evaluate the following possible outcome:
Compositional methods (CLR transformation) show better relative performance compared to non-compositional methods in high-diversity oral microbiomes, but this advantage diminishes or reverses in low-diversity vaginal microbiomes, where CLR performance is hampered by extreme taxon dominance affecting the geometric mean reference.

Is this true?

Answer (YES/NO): NO